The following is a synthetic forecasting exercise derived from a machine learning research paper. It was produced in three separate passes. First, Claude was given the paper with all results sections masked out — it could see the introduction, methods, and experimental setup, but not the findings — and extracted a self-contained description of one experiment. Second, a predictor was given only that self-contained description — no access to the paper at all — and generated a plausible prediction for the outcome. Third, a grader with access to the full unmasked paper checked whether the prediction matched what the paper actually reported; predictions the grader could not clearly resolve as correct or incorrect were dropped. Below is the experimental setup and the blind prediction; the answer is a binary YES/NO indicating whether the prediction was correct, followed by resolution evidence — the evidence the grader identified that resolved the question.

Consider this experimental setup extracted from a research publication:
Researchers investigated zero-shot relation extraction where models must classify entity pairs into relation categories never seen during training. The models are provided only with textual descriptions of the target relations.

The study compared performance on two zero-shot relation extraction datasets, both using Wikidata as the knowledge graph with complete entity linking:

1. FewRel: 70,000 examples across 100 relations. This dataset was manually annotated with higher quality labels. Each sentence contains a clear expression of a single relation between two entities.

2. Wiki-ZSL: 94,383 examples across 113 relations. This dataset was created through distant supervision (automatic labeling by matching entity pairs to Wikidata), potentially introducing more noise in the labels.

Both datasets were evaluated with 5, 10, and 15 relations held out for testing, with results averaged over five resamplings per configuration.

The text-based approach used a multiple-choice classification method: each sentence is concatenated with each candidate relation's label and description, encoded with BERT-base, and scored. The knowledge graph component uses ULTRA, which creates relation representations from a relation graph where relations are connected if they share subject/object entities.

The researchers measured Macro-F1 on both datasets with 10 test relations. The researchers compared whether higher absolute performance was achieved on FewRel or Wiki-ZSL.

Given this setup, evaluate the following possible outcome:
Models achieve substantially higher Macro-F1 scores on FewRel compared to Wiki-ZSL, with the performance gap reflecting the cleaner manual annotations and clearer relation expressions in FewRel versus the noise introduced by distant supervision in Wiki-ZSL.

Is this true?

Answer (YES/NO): YES